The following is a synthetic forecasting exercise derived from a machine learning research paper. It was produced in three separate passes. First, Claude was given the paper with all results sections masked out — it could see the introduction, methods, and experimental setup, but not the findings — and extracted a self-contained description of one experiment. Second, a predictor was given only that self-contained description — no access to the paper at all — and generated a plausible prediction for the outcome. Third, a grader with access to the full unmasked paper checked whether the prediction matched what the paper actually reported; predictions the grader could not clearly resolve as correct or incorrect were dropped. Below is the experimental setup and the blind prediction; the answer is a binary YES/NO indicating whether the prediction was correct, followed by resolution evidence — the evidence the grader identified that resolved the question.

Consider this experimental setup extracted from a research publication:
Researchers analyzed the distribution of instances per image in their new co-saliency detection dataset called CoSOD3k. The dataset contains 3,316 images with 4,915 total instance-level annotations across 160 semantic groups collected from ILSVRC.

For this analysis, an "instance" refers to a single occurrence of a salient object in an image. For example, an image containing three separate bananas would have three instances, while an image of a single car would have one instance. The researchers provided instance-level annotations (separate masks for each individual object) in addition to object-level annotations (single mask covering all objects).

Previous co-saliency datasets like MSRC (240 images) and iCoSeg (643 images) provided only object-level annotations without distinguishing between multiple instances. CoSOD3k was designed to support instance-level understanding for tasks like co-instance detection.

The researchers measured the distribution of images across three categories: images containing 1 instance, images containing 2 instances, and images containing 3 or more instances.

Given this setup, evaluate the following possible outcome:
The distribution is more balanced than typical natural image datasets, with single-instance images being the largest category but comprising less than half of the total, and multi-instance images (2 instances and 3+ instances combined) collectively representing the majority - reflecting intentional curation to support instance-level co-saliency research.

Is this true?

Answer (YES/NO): NO